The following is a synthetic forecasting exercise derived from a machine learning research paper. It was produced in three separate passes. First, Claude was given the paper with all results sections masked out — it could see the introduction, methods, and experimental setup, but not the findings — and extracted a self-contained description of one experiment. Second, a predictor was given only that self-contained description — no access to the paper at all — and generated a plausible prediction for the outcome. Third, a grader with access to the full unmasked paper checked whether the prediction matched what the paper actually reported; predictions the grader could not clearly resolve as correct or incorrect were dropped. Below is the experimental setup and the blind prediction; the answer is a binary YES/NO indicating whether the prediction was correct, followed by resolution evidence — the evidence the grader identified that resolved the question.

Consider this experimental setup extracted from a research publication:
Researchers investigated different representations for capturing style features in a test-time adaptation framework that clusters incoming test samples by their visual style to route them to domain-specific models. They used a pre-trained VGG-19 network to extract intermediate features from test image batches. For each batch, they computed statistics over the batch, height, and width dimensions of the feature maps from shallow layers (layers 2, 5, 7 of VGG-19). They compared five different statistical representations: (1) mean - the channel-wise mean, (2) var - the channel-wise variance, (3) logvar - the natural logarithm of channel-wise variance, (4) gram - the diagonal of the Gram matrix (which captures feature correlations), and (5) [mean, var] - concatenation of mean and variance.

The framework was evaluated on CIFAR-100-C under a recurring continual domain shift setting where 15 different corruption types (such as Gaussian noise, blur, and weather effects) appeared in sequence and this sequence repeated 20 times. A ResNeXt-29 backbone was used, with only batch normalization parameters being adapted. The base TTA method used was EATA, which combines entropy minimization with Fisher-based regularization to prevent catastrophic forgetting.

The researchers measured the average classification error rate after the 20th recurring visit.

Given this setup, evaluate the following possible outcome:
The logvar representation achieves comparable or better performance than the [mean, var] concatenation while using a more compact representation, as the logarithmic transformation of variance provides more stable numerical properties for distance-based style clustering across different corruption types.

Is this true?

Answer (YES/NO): YES